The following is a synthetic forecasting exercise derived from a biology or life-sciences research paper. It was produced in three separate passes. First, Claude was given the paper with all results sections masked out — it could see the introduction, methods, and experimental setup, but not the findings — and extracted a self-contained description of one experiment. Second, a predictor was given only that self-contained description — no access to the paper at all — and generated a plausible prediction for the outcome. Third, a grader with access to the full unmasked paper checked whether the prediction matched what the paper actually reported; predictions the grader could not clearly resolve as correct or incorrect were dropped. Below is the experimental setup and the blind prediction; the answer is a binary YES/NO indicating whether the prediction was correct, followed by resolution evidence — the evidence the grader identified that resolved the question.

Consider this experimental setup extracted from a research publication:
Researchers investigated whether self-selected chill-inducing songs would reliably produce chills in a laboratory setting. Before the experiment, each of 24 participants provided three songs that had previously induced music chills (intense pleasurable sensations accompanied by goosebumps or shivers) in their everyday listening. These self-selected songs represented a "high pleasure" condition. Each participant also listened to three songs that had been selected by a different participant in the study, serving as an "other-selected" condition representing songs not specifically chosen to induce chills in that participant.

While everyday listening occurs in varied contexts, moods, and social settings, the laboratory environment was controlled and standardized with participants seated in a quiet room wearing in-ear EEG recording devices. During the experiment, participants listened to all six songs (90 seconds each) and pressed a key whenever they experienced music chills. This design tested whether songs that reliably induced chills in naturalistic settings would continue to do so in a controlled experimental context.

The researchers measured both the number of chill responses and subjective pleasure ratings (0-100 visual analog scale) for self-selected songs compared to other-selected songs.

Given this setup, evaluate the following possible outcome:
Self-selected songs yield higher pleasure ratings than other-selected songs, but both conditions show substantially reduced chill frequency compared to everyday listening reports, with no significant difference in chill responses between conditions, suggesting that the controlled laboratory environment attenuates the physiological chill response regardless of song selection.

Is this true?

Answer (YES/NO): NO